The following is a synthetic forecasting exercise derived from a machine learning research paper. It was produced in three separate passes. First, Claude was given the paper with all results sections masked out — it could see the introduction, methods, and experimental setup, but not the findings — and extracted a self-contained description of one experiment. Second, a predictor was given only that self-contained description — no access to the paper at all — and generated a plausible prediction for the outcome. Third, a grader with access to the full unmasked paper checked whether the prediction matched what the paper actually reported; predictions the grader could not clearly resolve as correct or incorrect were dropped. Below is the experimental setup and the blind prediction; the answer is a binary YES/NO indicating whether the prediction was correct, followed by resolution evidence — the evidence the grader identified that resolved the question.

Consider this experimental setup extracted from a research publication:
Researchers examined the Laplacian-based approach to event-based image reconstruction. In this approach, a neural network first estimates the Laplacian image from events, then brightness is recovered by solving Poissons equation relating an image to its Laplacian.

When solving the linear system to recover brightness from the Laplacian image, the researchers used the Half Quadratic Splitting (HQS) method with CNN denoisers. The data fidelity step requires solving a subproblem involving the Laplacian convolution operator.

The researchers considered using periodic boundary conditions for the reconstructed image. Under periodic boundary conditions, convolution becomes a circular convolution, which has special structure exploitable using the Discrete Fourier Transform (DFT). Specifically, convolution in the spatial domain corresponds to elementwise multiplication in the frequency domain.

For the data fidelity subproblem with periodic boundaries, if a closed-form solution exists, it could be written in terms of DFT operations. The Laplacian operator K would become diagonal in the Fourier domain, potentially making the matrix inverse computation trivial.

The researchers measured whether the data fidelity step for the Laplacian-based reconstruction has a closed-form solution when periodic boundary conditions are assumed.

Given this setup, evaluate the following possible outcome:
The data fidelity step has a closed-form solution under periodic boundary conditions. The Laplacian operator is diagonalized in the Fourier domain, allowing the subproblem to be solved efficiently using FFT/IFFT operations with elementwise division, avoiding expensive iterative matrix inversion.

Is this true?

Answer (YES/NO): YES